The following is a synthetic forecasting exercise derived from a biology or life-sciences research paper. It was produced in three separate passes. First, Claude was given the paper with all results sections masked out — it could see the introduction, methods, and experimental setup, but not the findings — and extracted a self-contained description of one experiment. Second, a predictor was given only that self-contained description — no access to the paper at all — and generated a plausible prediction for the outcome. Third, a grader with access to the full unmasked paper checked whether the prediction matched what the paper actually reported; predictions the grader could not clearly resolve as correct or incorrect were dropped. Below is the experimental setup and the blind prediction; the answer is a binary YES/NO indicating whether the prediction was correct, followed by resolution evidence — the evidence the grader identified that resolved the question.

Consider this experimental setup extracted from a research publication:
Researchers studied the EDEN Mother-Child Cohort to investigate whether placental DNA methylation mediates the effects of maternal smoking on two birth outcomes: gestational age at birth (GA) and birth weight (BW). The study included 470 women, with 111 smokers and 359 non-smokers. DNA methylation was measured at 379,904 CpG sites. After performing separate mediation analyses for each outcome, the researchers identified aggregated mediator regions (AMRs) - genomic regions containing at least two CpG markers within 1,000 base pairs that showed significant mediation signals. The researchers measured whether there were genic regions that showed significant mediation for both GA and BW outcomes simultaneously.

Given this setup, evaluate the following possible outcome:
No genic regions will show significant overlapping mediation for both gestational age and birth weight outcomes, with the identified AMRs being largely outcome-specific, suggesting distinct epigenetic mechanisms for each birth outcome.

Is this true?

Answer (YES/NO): NO